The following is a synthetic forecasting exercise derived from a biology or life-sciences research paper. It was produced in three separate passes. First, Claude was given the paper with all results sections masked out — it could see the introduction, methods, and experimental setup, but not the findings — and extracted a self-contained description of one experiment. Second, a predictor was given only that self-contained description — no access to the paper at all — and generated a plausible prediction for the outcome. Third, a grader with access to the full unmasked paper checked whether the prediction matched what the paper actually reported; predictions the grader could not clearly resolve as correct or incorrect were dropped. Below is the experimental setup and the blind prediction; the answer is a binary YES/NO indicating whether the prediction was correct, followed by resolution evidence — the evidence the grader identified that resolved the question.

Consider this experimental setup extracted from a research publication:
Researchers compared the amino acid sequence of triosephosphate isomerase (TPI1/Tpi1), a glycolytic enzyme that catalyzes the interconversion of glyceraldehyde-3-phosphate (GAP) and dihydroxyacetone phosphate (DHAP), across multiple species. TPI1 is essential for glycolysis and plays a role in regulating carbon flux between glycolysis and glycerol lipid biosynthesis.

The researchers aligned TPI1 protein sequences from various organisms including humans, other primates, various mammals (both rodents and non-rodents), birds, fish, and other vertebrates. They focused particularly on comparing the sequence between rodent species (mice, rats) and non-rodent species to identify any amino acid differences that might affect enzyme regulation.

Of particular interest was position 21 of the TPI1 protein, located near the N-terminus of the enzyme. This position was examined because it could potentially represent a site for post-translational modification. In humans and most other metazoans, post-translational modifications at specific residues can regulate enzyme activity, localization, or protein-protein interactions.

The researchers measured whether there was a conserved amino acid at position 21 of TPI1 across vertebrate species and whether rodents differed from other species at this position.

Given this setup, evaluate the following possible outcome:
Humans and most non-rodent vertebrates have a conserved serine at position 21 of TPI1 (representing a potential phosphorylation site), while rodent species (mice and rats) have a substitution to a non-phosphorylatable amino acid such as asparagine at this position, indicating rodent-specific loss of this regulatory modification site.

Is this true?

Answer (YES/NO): NO